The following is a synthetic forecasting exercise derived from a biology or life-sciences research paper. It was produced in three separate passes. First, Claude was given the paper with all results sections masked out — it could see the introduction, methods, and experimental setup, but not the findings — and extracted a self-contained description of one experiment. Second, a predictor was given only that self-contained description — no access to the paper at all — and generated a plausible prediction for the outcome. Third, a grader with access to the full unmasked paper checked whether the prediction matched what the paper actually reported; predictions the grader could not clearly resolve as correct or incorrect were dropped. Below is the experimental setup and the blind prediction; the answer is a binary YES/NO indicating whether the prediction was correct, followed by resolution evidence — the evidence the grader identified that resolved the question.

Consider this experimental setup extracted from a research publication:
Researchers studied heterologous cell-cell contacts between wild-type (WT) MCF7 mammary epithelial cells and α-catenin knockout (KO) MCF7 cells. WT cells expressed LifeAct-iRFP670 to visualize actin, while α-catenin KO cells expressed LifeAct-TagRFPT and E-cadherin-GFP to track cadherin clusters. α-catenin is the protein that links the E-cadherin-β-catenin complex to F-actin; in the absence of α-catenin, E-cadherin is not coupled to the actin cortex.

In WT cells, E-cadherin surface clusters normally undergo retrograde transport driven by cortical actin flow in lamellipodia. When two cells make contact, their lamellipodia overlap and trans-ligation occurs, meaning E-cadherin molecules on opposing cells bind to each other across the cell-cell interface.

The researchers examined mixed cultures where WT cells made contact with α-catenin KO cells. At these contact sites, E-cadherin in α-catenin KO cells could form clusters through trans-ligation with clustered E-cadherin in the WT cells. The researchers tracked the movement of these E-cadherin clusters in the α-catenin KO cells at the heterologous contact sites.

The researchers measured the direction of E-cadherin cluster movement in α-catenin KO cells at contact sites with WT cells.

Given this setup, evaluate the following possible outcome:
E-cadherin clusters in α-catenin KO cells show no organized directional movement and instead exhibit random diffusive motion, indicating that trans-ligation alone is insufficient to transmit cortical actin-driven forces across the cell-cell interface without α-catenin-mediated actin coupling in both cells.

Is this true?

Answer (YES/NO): NO